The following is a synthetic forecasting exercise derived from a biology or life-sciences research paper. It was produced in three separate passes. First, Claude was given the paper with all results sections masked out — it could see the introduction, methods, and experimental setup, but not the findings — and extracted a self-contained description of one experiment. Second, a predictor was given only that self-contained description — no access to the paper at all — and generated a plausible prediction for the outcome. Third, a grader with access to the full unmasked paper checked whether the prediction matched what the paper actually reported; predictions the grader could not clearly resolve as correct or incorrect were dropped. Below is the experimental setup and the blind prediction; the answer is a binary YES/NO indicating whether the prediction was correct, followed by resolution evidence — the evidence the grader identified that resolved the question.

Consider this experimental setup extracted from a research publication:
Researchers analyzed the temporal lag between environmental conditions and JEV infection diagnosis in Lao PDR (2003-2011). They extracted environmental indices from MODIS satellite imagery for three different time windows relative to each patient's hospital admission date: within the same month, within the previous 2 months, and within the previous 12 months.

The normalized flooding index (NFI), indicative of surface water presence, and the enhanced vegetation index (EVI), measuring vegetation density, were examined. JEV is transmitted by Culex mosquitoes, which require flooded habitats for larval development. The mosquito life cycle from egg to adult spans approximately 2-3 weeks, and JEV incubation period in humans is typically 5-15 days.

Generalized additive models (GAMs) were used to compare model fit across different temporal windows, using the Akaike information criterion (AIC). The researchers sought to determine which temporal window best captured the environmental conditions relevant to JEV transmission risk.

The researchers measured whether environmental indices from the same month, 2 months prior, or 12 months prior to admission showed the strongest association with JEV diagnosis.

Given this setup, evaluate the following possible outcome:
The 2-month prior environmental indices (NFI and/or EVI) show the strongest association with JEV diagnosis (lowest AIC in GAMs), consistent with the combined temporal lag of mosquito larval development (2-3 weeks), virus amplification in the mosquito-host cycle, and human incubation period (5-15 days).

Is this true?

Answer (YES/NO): NO